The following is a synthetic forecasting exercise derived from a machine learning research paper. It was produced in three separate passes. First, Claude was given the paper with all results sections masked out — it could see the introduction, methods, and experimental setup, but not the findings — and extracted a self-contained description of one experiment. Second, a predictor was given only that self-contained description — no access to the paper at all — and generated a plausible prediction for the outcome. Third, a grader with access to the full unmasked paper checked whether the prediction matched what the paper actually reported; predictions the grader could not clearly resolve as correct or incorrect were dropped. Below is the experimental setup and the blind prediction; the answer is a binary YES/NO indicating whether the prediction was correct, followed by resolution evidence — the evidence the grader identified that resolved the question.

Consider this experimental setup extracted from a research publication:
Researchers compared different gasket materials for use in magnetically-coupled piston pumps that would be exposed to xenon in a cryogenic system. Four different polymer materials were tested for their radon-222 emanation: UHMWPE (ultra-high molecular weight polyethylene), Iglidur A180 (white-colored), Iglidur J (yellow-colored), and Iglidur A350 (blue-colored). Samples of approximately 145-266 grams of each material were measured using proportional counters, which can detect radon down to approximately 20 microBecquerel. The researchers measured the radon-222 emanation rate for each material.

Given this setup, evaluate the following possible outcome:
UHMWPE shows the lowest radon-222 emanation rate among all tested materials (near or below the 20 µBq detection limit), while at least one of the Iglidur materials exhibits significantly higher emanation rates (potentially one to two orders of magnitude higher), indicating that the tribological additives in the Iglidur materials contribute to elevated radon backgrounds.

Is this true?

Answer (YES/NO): NO